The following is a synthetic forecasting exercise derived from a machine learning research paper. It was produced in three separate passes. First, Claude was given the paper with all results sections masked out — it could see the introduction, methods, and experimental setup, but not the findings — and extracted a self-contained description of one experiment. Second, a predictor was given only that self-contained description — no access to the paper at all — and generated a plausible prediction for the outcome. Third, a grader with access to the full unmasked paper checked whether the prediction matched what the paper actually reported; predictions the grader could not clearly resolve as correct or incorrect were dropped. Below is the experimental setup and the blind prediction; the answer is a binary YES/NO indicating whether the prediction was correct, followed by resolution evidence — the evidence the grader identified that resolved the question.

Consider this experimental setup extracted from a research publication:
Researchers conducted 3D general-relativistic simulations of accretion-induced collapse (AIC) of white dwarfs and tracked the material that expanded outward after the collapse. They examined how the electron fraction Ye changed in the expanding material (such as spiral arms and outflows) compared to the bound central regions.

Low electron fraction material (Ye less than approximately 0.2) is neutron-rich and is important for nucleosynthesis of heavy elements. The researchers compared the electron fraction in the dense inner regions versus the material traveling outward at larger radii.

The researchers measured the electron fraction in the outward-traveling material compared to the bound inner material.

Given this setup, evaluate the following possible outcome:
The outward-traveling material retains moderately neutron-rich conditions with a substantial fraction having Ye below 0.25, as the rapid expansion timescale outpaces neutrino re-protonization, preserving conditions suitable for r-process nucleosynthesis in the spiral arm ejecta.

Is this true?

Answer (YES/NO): NO